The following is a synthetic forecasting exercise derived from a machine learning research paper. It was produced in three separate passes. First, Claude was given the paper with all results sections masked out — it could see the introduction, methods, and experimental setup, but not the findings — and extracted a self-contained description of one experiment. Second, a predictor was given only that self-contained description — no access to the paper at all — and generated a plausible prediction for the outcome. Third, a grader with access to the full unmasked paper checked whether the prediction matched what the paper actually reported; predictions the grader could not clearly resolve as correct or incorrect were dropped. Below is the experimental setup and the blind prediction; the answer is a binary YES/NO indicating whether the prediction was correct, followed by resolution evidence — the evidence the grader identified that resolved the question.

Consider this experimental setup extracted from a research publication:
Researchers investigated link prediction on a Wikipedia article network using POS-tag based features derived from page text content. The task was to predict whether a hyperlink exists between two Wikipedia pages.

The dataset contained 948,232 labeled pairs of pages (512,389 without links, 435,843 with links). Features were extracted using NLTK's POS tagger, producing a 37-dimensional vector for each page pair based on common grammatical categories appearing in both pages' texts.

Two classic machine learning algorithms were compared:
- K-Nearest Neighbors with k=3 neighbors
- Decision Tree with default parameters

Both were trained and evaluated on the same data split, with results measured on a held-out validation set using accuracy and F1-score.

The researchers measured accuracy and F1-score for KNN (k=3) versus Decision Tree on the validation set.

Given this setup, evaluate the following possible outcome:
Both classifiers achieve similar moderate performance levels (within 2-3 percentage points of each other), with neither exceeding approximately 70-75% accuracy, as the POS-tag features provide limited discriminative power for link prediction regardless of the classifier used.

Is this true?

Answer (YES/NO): NO